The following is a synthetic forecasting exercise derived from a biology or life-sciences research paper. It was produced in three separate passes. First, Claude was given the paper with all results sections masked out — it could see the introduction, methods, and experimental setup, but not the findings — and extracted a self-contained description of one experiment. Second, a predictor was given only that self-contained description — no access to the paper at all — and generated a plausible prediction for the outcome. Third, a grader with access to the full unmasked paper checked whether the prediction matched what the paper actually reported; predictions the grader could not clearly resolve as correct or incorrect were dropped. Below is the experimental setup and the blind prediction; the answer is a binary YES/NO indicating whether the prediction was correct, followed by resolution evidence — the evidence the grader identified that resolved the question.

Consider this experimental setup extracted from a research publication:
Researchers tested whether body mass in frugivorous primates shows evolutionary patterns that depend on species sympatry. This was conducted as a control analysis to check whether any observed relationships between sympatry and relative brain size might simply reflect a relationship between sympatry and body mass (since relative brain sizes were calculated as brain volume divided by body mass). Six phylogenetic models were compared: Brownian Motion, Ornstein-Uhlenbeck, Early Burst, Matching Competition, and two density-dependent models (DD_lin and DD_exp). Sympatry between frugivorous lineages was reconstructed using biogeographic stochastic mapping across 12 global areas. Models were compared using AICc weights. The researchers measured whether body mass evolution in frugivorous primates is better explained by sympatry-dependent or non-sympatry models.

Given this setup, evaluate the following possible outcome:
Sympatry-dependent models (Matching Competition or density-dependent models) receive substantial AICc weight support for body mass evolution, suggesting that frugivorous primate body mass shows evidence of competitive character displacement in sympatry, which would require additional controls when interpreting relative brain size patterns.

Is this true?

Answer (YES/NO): NO